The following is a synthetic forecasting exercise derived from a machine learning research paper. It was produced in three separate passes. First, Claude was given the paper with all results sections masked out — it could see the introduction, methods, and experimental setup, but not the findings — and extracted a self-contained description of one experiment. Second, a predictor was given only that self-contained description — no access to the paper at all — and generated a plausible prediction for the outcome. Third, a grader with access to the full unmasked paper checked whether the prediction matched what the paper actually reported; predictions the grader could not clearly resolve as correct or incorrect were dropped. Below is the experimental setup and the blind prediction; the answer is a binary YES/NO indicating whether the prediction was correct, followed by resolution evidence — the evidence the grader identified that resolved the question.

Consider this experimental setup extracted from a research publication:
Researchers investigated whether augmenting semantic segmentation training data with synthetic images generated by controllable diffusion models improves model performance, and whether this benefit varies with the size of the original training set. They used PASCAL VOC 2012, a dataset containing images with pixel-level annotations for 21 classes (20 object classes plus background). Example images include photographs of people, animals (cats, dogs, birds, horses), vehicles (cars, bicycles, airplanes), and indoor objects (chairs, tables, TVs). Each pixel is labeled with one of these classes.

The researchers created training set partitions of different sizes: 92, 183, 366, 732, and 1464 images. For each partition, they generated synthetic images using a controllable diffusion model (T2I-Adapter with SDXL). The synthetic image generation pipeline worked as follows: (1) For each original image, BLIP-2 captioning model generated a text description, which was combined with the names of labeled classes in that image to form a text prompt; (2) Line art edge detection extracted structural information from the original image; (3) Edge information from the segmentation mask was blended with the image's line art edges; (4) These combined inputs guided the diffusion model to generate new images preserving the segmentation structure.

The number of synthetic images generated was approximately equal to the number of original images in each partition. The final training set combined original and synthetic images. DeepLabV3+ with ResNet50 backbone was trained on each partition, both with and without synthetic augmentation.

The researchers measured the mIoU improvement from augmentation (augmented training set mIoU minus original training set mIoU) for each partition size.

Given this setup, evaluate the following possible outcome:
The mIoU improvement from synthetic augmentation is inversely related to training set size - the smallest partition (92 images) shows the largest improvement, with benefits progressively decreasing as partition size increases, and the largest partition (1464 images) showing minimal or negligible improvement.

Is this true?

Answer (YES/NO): YES